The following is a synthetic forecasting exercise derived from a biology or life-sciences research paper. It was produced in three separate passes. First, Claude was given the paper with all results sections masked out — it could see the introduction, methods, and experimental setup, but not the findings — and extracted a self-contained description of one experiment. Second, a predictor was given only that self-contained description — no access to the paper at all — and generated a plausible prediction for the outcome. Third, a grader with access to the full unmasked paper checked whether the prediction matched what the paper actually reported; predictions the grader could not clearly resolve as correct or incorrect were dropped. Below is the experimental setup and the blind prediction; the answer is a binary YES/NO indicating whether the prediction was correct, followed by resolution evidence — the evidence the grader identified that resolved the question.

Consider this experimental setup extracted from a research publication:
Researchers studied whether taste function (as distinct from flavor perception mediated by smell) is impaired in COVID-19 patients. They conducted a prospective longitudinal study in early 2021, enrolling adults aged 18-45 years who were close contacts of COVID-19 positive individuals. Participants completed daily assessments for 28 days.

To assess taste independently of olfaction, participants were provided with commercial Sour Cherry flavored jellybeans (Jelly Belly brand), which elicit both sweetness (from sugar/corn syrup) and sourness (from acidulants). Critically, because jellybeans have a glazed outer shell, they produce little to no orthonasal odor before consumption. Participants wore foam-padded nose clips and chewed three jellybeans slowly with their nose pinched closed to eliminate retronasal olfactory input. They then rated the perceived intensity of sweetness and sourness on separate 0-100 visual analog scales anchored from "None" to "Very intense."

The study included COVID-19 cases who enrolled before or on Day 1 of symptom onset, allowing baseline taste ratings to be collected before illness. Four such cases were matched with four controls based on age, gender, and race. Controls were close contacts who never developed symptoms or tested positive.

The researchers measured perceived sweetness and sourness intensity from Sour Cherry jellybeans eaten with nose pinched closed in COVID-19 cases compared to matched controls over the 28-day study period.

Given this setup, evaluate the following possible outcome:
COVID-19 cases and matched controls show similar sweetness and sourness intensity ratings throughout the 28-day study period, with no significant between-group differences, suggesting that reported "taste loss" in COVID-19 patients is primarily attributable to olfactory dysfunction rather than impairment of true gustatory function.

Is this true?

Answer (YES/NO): NO